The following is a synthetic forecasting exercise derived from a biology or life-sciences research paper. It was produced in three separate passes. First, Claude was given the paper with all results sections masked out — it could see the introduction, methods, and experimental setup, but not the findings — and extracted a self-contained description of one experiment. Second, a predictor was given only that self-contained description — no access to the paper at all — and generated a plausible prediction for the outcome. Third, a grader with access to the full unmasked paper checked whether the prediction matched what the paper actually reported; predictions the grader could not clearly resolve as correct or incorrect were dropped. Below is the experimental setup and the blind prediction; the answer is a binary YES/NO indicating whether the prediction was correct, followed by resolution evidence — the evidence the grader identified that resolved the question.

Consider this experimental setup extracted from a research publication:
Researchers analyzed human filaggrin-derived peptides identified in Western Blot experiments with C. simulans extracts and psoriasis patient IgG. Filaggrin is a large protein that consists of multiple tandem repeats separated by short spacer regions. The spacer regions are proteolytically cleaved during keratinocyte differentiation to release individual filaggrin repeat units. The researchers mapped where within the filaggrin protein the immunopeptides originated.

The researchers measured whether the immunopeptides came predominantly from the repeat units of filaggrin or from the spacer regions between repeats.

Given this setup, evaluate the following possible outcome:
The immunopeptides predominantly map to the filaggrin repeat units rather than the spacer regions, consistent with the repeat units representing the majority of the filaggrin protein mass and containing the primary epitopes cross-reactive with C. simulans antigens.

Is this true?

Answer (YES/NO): NO